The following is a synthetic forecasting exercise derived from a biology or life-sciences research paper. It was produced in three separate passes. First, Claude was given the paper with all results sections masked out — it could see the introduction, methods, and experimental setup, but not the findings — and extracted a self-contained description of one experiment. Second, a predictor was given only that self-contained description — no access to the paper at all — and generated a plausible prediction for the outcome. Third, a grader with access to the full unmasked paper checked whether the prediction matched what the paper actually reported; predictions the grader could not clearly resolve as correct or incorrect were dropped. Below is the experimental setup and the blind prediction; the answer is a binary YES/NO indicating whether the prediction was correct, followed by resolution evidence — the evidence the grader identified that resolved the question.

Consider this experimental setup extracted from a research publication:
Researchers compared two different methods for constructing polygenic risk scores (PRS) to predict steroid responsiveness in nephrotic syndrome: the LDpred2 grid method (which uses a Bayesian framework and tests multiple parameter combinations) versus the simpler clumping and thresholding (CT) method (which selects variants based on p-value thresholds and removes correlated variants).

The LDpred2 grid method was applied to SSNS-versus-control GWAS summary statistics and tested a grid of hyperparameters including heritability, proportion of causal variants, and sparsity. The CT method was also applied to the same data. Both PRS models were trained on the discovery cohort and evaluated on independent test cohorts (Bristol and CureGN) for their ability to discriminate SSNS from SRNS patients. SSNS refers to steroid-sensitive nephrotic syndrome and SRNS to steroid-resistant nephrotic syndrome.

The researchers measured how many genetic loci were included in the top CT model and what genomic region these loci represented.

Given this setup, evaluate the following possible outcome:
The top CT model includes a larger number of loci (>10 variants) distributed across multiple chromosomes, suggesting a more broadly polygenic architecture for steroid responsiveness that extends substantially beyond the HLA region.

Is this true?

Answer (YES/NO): NO